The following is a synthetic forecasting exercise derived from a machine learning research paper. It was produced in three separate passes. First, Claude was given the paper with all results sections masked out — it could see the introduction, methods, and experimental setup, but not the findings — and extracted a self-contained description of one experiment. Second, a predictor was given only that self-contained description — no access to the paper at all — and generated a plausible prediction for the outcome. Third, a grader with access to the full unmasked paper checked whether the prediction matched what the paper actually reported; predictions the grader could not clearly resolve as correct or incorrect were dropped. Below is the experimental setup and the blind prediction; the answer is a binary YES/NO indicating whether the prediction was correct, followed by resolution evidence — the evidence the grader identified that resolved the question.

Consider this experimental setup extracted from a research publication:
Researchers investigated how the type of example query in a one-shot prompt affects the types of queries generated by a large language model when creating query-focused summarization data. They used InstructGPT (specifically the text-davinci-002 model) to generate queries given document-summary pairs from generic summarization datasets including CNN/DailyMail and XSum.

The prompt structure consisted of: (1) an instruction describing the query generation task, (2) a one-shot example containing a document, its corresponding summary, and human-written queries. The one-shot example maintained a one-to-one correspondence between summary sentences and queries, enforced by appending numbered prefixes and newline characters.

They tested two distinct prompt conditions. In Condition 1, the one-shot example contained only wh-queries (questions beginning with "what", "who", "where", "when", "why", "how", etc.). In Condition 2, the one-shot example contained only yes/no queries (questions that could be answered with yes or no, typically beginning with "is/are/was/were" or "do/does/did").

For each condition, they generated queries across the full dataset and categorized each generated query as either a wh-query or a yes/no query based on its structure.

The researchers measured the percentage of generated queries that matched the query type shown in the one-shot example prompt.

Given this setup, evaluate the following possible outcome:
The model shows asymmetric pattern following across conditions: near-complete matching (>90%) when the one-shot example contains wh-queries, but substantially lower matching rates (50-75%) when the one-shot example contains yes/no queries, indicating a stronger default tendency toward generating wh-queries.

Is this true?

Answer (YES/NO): NO